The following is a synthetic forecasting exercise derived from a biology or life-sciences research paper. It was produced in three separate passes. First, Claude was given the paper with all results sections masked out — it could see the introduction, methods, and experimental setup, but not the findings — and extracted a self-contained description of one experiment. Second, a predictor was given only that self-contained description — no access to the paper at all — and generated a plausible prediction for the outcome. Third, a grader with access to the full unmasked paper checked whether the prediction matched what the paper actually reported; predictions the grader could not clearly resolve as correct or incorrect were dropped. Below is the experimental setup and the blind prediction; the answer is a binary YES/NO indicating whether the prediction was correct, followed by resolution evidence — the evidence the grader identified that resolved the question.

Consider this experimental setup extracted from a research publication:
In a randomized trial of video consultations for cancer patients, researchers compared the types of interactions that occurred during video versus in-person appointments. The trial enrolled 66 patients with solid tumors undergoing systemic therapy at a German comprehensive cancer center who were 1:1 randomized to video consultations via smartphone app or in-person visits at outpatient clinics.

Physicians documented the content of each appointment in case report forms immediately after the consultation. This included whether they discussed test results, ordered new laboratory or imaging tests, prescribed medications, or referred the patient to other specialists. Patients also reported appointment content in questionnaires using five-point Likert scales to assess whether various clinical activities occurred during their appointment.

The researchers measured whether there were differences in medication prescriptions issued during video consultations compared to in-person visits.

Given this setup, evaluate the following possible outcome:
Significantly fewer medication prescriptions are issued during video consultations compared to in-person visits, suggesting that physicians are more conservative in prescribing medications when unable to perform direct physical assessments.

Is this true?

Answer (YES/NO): NO